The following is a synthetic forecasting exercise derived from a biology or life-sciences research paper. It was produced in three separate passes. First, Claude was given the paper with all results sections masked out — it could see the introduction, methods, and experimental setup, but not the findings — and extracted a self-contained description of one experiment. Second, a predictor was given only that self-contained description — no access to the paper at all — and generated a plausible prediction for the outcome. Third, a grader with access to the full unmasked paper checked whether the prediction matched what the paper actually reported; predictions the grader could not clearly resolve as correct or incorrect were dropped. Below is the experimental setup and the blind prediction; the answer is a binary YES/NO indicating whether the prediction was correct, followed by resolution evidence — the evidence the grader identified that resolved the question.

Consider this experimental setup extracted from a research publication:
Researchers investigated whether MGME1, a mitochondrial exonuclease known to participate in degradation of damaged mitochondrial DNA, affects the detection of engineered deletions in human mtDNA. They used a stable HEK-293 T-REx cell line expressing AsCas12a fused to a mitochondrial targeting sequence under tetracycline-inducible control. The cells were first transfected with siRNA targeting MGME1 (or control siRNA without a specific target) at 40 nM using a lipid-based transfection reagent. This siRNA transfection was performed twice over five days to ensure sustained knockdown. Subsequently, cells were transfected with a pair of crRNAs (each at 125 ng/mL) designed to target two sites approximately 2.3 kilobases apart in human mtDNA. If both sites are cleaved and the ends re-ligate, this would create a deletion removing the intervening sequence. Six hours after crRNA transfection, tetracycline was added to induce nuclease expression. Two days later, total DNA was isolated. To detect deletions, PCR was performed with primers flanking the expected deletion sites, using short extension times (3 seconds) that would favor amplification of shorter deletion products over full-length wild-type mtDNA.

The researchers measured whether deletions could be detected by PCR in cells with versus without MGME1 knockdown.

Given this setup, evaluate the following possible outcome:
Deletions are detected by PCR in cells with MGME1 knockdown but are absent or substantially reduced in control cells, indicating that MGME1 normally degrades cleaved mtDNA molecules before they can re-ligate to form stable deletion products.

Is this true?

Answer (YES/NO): NO